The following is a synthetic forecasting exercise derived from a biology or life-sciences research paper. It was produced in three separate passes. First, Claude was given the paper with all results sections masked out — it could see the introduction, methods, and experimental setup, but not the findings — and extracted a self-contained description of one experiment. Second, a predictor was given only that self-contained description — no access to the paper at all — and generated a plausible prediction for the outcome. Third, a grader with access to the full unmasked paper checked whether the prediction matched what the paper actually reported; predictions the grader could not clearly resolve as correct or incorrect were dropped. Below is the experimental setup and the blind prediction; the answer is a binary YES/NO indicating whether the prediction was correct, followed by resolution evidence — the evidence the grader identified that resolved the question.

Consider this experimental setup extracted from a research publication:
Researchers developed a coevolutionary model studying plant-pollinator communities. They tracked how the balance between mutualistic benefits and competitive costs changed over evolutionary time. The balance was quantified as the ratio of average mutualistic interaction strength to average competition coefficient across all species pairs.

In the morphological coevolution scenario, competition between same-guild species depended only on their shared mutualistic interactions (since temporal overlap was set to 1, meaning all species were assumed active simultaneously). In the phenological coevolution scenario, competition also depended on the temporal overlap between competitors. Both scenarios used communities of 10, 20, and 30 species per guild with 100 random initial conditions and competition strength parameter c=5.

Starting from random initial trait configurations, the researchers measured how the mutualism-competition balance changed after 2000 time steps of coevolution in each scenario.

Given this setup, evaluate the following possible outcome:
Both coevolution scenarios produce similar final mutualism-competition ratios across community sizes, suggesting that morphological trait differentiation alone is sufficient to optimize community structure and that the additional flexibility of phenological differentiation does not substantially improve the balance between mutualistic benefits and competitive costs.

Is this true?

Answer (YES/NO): NO